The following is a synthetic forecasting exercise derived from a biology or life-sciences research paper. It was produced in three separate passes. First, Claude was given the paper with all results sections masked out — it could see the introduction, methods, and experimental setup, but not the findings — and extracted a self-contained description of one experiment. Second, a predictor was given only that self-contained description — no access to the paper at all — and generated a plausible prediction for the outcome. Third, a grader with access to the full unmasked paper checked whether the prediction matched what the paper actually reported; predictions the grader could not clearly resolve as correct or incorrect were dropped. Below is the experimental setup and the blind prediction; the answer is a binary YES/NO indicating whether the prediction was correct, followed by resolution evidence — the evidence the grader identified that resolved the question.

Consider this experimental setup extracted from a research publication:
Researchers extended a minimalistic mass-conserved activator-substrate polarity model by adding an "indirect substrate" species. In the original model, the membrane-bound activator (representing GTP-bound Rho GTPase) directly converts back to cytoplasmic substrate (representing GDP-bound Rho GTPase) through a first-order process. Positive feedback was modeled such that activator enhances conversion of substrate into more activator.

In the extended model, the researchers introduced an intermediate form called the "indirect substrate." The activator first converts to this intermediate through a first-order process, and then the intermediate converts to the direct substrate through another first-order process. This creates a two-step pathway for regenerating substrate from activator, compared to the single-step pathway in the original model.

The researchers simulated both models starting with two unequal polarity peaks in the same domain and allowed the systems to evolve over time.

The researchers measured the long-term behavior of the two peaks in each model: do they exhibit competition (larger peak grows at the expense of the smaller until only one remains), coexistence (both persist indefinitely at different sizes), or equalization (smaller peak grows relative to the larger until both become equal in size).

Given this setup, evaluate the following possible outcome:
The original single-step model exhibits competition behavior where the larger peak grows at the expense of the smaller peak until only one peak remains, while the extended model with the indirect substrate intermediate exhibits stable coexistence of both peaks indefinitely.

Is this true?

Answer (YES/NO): NO